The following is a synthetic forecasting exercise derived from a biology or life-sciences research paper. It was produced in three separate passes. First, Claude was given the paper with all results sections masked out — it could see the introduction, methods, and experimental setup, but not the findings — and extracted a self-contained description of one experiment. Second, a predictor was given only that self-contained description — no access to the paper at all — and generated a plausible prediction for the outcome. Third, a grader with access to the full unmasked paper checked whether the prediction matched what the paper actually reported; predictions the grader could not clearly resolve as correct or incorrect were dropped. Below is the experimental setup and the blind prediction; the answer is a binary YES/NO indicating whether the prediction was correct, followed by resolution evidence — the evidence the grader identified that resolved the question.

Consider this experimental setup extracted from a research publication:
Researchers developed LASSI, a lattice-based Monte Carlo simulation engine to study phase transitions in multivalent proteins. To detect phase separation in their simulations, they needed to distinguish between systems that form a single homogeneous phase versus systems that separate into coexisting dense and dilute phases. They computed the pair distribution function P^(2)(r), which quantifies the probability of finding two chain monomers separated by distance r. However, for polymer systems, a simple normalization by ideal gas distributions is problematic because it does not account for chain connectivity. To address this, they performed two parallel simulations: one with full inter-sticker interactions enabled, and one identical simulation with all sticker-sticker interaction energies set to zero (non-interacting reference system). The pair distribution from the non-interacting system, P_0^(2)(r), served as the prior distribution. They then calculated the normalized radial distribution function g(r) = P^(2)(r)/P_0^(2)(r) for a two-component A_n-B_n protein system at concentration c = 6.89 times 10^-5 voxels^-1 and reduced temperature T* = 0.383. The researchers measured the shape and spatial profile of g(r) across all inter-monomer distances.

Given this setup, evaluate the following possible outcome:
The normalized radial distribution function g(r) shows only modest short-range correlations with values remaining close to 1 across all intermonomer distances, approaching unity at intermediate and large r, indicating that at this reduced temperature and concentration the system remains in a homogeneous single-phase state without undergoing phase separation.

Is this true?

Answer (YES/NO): NO